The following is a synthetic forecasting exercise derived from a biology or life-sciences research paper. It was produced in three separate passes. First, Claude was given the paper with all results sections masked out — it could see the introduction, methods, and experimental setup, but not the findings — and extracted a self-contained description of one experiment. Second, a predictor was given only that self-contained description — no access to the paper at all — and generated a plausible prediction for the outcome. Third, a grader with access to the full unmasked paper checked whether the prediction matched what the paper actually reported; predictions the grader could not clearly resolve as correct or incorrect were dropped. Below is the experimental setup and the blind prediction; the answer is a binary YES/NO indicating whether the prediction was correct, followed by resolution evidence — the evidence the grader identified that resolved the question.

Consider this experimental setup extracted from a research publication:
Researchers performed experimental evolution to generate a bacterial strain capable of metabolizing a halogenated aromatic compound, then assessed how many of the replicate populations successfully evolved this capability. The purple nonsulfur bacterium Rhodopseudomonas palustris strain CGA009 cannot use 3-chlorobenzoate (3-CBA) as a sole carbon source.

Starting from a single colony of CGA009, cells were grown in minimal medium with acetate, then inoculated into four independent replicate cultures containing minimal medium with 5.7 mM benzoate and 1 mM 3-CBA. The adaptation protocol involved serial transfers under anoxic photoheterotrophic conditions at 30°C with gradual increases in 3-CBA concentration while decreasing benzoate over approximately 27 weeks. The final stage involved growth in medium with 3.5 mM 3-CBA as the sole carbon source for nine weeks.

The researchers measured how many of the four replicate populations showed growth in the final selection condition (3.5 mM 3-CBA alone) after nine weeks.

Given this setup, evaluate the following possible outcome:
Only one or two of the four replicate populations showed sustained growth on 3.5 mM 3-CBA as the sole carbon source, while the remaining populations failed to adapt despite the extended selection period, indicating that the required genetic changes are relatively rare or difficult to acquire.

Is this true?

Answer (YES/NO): YES